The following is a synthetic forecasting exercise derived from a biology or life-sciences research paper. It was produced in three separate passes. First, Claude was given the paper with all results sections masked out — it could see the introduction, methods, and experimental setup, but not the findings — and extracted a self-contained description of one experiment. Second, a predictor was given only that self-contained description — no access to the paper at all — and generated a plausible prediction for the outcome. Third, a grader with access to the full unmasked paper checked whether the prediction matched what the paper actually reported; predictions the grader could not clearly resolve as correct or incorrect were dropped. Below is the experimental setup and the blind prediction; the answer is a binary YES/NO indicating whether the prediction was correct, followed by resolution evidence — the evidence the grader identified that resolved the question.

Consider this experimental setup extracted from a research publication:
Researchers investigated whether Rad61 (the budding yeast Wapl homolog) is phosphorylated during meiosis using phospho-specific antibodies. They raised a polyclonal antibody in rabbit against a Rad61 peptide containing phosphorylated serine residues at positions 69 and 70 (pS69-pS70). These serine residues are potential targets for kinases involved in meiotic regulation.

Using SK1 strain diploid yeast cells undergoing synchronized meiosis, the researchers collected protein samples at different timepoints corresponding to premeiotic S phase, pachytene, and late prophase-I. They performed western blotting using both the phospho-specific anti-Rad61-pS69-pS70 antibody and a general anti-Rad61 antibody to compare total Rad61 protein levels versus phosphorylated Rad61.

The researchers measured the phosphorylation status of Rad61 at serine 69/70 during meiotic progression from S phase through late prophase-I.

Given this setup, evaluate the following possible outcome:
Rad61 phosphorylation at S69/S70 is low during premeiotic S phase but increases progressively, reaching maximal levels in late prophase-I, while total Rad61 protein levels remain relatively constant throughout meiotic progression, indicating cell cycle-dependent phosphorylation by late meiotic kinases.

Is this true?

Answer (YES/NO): NO